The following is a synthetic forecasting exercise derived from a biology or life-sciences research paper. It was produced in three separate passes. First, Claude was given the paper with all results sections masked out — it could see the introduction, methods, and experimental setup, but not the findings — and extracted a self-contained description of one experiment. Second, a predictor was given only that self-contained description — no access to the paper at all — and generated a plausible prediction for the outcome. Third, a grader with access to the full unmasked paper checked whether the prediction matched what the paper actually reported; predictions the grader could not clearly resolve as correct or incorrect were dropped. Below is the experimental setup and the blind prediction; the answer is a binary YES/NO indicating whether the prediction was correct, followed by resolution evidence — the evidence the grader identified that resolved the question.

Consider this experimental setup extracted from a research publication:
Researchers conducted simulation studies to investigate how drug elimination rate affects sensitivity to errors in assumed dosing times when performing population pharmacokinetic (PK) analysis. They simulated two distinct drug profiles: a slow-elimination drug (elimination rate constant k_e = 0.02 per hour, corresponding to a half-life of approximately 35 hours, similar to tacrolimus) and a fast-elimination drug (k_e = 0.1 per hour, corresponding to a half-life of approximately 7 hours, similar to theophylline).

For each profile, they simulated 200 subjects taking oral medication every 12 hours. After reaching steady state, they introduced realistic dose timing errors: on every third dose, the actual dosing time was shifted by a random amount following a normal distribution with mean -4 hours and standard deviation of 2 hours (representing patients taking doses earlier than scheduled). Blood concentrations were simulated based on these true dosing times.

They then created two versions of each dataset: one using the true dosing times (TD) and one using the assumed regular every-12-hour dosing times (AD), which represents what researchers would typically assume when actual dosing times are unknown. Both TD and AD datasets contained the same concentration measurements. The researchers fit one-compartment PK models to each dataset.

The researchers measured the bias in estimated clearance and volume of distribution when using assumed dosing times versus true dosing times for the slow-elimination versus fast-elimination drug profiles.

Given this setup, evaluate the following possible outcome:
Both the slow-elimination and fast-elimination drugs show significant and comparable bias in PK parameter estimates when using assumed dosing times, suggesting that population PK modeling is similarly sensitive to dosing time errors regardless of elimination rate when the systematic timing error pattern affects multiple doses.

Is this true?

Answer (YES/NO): NO